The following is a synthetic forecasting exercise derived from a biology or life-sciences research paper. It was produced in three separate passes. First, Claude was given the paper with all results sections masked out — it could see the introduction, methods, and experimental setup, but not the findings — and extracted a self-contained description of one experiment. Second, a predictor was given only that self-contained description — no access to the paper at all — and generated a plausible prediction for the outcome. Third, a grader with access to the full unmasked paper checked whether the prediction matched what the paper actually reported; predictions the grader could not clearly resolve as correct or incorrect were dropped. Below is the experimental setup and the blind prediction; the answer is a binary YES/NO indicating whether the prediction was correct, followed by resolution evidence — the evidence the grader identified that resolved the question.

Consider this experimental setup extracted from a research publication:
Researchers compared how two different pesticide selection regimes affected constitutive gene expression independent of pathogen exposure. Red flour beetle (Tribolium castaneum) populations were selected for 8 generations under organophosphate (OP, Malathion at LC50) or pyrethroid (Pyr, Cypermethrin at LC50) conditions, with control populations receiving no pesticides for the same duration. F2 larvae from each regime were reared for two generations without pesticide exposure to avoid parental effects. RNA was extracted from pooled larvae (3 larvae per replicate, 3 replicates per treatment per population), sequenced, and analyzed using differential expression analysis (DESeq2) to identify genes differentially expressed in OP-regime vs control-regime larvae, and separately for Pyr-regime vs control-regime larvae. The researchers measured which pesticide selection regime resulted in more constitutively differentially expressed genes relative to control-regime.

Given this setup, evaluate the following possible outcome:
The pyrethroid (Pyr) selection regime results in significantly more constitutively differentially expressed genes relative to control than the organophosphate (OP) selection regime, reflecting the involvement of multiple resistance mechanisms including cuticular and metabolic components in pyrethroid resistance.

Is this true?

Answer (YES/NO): YES